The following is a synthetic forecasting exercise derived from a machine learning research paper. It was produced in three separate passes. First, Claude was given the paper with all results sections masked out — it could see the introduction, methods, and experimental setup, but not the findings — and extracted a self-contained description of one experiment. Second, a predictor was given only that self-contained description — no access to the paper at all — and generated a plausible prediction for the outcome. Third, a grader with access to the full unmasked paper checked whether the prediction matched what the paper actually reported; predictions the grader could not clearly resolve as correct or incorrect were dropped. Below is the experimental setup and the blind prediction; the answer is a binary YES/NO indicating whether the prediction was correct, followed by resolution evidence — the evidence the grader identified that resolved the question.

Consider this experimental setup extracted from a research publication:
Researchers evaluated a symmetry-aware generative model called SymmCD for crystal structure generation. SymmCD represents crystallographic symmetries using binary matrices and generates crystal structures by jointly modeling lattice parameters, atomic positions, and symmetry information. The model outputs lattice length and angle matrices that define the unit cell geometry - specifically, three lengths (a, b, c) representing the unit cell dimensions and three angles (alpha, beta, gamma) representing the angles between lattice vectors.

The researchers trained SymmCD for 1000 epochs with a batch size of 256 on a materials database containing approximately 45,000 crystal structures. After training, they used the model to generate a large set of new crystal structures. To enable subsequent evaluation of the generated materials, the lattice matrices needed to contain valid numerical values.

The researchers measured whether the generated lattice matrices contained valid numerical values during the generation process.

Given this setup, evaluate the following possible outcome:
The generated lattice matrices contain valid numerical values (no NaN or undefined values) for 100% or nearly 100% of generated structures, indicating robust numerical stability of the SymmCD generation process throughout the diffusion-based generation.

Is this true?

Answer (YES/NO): NO